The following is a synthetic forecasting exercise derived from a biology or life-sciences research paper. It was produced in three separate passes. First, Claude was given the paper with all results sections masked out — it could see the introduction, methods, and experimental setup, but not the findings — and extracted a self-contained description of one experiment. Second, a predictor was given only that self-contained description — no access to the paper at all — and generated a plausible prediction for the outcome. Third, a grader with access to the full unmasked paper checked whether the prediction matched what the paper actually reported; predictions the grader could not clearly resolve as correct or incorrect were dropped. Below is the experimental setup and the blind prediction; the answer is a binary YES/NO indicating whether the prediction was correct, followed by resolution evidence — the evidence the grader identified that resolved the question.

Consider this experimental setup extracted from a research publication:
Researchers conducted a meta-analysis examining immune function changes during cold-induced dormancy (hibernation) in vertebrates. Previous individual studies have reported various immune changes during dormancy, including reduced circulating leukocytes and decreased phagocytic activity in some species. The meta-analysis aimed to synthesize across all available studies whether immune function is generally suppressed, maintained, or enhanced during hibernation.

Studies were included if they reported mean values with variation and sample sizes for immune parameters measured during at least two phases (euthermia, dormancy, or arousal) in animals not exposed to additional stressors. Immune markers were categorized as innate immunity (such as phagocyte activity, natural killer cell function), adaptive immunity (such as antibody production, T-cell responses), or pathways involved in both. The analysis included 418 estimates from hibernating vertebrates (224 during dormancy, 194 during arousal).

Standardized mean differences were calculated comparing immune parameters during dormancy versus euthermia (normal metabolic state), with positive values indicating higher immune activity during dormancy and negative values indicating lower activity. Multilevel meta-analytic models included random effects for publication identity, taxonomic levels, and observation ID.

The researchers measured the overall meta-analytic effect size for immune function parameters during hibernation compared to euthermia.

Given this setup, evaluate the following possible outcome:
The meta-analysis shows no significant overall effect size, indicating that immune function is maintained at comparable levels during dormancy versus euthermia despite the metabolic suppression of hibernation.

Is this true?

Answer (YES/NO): YES